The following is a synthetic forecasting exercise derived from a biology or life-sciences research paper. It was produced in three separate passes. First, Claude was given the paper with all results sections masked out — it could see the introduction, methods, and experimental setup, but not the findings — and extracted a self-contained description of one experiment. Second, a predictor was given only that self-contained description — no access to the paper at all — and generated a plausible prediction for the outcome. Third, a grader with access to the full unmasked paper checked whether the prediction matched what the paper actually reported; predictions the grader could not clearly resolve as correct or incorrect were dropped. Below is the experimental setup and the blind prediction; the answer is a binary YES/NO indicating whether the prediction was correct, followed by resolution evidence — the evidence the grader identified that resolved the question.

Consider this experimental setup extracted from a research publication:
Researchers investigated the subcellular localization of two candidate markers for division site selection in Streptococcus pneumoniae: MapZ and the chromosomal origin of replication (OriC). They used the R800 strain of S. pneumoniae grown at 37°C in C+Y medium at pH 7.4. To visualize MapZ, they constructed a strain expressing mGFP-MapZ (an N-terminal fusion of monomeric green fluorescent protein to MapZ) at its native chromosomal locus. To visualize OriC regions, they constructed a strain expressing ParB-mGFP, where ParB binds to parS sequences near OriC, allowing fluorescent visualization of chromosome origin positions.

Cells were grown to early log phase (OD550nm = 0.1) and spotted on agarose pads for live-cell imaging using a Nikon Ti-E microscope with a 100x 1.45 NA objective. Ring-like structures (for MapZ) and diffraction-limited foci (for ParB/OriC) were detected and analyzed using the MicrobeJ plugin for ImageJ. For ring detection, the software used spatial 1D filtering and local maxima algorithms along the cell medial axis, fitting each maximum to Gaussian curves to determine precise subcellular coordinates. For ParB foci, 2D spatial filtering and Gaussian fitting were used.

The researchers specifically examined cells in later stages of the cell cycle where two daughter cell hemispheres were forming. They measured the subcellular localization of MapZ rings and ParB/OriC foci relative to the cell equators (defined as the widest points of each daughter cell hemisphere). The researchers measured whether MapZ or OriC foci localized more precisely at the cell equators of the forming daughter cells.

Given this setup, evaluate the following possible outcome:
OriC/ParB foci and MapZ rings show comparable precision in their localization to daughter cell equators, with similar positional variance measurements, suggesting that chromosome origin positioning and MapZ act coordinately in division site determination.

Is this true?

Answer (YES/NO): NO